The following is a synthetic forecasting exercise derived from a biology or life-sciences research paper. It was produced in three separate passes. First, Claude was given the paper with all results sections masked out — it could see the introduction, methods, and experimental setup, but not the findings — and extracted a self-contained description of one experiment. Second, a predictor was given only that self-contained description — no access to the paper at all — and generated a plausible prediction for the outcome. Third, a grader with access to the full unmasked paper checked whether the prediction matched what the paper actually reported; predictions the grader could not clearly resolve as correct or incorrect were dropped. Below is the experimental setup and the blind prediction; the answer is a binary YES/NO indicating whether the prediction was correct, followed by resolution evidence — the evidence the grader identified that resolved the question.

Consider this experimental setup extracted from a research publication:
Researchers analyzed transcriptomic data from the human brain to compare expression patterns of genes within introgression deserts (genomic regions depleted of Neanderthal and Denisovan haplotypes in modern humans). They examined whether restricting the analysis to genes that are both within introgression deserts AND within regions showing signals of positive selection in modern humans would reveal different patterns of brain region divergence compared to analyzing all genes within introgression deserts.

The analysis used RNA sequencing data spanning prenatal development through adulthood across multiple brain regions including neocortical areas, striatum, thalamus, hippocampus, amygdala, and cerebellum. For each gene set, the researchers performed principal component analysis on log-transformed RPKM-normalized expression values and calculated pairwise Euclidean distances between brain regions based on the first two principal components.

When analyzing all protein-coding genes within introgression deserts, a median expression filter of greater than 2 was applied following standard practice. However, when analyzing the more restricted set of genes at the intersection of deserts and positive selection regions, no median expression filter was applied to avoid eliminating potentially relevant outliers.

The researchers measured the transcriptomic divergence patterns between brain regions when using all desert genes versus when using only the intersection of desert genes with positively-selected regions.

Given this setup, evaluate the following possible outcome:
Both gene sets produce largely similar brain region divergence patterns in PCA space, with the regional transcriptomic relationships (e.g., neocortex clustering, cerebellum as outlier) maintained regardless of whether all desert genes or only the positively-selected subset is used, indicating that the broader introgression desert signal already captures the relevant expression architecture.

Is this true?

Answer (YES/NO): NO